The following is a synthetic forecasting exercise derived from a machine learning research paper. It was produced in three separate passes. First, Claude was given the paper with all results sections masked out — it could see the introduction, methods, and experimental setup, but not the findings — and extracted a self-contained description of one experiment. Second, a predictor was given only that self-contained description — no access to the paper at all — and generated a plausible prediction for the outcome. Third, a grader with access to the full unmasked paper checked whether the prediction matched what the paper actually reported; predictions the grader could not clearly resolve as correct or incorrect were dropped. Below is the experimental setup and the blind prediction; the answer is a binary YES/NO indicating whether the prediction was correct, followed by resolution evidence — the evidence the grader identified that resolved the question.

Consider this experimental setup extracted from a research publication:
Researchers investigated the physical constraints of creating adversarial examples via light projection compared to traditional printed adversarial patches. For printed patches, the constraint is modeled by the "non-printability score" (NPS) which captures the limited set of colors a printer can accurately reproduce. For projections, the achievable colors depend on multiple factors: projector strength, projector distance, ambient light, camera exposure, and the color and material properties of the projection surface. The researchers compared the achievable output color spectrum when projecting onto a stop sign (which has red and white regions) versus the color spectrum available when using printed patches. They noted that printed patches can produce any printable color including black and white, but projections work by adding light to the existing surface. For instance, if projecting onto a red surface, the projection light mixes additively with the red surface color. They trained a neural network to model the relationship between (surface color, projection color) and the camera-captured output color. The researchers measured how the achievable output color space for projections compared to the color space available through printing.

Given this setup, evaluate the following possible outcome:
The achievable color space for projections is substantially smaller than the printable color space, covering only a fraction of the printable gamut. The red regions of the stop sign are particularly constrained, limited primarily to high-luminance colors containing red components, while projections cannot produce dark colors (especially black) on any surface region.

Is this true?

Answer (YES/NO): YES